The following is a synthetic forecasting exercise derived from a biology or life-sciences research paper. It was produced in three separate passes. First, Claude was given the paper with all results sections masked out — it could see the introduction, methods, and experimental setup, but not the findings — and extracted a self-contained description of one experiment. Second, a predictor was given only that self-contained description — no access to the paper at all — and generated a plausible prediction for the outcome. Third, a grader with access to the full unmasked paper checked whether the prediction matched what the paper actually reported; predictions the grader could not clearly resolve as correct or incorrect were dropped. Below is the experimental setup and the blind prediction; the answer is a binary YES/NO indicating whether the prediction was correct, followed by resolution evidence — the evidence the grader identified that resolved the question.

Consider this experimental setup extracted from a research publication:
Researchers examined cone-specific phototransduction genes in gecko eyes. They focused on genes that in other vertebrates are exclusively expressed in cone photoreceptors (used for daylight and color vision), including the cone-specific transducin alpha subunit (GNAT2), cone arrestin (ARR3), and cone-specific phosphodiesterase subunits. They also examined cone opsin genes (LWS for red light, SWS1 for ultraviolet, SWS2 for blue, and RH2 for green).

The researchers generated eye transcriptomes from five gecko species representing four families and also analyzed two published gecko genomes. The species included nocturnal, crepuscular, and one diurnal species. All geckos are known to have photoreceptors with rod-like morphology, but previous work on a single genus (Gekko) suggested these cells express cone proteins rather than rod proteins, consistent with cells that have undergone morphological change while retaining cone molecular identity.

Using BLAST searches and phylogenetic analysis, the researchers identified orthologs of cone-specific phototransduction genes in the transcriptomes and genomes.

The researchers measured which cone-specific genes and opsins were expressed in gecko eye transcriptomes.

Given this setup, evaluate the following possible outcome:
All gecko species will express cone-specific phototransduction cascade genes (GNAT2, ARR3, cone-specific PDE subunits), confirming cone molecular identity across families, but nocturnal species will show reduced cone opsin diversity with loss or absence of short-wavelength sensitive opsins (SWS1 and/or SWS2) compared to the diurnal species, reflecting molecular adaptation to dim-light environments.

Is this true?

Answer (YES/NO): NO